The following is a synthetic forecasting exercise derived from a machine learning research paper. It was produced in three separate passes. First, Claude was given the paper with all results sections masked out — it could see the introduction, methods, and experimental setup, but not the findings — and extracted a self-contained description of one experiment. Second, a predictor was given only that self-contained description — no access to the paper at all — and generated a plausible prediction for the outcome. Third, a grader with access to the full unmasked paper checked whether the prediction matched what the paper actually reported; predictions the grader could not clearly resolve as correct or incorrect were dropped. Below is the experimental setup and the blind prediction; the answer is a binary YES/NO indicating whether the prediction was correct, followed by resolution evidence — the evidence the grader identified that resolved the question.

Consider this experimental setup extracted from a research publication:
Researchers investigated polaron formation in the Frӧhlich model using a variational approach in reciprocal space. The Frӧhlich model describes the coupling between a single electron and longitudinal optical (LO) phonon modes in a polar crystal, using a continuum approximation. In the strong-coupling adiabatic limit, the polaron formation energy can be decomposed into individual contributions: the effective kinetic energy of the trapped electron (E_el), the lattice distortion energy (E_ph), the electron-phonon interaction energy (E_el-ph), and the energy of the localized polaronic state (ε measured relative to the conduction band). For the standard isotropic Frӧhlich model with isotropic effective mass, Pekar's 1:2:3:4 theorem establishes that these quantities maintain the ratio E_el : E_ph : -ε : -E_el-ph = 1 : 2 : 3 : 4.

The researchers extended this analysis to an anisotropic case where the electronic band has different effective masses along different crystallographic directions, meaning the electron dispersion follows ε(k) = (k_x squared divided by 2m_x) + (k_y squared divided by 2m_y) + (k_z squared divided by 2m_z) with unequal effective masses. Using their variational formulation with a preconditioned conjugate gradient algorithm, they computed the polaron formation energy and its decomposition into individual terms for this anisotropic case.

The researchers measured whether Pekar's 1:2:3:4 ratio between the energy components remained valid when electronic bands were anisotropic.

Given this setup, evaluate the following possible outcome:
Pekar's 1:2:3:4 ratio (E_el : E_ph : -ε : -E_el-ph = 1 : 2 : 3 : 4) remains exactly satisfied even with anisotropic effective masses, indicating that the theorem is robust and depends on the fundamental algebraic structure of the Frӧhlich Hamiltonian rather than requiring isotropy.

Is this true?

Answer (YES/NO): YES